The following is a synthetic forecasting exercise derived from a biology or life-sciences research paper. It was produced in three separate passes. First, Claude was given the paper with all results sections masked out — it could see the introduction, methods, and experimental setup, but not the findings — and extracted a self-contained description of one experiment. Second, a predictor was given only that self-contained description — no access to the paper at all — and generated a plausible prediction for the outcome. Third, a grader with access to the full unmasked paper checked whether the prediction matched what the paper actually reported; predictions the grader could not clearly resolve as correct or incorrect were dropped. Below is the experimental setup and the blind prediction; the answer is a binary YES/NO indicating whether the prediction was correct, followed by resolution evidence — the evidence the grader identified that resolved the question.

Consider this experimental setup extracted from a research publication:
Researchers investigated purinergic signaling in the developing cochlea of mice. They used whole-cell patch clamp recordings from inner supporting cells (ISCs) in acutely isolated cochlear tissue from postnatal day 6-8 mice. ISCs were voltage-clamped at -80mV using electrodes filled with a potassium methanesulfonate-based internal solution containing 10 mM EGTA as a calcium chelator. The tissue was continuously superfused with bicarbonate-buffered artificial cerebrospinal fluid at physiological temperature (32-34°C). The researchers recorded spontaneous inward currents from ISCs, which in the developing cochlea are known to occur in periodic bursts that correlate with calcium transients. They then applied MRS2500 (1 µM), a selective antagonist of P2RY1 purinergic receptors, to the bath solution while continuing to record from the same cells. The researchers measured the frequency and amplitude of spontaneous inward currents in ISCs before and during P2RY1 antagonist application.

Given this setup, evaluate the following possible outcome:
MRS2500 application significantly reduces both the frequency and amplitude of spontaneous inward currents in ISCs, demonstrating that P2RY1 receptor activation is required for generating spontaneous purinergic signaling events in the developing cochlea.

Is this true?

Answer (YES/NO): YES